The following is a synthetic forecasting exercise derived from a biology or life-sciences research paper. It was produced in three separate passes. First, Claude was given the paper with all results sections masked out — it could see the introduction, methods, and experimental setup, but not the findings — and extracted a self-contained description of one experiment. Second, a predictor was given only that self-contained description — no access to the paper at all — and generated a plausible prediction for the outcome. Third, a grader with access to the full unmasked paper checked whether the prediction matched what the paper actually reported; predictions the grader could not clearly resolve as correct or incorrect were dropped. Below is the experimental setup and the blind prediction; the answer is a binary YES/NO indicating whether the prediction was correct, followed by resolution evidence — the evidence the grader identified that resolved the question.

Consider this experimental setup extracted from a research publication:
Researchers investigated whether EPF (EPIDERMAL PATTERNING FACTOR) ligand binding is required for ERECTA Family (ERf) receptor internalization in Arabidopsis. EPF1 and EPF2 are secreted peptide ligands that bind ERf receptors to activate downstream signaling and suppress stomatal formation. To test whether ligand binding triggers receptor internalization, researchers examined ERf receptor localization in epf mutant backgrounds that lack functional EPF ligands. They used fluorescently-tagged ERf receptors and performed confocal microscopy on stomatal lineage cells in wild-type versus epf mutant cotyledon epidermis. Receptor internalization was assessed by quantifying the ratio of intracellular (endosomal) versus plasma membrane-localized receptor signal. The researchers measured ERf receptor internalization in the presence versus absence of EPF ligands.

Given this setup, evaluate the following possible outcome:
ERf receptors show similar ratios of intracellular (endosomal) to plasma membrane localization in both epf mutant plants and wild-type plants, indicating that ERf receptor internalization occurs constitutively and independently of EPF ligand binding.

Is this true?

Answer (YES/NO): NO